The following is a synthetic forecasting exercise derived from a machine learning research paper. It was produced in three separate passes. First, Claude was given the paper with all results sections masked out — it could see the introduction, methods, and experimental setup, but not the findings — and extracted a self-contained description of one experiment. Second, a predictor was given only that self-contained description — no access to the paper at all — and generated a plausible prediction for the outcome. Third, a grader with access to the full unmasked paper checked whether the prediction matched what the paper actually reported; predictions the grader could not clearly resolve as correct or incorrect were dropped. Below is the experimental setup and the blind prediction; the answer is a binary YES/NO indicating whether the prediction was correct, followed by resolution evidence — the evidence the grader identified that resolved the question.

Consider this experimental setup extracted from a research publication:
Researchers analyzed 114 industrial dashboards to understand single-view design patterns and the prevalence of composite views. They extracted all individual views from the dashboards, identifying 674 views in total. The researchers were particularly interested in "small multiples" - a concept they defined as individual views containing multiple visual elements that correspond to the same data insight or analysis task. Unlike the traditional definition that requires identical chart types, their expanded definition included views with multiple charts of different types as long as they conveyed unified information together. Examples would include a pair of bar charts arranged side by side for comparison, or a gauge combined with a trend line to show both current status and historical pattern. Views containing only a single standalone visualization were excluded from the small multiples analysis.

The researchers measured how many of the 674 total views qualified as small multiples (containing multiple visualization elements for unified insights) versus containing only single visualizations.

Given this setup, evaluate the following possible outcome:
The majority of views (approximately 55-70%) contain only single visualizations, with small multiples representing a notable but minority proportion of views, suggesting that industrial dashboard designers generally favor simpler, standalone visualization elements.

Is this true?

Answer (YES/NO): YES